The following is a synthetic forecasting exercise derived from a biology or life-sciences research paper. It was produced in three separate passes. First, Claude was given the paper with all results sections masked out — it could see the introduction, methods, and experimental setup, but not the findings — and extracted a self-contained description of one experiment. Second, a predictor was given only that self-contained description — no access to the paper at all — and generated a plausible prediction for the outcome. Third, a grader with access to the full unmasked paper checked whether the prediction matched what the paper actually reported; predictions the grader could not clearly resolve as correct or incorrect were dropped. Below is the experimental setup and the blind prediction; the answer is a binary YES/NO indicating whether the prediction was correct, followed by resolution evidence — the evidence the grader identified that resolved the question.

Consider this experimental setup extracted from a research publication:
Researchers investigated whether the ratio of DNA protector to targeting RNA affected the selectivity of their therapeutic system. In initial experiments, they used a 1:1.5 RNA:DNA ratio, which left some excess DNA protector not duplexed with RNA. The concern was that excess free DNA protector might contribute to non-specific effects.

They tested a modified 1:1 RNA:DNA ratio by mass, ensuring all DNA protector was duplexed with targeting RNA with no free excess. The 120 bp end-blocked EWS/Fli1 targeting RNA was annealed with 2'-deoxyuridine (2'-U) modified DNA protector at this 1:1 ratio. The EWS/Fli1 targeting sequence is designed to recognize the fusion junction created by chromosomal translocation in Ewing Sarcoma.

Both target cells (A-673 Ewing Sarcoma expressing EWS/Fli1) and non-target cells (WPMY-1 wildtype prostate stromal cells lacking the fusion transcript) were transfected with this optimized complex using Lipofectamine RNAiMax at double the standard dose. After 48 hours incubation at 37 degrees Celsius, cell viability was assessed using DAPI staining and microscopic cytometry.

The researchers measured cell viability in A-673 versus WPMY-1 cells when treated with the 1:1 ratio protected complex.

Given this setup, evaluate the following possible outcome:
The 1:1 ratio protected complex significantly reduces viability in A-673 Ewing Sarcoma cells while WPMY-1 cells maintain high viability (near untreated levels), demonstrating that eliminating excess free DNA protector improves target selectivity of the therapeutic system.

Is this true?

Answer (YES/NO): YES